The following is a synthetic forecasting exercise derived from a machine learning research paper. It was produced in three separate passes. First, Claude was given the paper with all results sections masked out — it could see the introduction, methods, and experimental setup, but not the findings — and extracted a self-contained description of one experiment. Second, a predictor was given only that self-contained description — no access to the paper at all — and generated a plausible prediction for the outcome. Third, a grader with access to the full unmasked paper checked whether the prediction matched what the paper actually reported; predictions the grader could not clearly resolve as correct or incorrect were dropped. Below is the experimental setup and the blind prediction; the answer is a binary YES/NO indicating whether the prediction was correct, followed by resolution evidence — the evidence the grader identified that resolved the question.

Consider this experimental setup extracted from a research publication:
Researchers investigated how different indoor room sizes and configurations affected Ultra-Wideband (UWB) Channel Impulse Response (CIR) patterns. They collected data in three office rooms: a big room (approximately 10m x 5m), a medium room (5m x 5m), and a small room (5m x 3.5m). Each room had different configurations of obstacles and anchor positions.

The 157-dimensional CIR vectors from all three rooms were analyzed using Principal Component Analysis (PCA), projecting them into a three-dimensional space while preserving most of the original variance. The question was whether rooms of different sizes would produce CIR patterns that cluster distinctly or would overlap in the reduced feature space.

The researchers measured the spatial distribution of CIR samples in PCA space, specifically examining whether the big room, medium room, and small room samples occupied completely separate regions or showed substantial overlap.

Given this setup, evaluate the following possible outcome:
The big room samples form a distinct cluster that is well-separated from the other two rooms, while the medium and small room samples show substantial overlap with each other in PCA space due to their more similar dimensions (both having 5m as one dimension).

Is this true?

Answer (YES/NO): NO